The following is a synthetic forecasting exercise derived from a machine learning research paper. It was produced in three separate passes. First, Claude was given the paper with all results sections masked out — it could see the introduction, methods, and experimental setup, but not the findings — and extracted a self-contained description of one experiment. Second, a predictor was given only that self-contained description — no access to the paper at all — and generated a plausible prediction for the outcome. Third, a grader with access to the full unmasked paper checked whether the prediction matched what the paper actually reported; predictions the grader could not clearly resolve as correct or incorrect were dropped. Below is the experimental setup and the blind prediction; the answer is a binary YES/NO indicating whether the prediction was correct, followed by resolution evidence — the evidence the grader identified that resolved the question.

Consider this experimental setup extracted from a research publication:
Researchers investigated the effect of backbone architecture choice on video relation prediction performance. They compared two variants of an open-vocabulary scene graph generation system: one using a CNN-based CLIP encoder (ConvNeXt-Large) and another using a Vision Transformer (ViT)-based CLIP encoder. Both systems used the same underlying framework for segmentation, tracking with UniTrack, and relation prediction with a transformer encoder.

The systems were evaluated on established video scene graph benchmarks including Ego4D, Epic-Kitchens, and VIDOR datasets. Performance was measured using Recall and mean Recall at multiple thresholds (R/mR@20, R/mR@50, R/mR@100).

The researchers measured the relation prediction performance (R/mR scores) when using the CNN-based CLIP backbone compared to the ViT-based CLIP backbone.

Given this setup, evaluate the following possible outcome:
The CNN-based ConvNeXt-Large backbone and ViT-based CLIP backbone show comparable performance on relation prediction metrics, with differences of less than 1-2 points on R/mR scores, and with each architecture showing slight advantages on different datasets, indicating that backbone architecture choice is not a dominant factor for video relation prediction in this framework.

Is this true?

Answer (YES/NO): NO